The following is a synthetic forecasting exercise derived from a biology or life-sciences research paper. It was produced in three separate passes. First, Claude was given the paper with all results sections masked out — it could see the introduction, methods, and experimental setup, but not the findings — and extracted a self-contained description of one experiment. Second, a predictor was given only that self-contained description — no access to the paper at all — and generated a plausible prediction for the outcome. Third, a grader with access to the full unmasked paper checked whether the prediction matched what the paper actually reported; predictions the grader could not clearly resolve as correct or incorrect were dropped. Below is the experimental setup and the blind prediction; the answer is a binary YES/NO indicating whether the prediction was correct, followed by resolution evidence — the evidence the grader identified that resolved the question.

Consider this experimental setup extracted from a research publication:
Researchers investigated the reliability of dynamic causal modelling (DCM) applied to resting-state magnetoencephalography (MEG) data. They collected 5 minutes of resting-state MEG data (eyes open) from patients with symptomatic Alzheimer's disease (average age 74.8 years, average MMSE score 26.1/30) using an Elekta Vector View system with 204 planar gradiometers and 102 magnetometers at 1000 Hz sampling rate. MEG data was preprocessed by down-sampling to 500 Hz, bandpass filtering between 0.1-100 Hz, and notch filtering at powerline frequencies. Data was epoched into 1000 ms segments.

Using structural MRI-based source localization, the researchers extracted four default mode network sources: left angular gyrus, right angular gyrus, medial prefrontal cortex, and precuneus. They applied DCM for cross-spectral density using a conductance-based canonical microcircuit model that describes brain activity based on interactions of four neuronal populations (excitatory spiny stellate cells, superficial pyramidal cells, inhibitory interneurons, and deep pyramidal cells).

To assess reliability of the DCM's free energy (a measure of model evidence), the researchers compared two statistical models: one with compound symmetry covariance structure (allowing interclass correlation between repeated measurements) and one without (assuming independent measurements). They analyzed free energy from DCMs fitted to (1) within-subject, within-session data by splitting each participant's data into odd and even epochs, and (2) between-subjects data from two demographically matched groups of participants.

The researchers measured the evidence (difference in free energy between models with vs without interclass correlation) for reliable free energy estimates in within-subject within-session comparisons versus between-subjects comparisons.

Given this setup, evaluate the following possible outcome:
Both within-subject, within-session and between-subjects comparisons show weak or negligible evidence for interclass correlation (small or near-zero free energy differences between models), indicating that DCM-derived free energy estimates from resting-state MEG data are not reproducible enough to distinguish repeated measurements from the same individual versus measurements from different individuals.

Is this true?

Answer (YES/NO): NO